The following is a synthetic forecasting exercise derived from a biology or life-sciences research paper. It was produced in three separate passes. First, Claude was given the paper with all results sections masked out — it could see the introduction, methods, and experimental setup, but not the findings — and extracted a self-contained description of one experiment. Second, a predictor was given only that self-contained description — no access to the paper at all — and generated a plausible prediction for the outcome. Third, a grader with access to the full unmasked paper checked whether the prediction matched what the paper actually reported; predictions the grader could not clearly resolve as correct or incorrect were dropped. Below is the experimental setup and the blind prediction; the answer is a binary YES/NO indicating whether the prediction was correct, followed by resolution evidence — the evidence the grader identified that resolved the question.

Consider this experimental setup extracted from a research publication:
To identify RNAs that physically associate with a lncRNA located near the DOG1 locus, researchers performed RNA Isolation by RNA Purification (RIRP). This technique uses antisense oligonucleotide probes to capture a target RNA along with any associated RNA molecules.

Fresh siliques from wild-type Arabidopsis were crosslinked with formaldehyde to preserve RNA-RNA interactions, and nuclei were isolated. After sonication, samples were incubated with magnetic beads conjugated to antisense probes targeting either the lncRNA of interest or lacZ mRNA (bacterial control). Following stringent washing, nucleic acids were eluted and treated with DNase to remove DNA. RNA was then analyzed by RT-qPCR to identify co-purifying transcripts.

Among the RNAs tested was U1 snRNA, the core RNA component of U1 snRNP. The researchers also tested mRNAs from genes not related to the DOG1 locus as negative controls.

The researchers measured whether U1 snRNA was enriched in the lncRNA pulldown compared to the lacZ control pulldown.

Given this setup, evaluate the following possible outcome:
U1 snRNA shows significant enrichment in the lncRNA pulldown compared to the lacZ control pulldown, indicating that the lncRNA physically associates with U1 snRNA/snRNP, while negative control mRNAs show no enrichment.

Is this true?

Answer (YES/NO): YES